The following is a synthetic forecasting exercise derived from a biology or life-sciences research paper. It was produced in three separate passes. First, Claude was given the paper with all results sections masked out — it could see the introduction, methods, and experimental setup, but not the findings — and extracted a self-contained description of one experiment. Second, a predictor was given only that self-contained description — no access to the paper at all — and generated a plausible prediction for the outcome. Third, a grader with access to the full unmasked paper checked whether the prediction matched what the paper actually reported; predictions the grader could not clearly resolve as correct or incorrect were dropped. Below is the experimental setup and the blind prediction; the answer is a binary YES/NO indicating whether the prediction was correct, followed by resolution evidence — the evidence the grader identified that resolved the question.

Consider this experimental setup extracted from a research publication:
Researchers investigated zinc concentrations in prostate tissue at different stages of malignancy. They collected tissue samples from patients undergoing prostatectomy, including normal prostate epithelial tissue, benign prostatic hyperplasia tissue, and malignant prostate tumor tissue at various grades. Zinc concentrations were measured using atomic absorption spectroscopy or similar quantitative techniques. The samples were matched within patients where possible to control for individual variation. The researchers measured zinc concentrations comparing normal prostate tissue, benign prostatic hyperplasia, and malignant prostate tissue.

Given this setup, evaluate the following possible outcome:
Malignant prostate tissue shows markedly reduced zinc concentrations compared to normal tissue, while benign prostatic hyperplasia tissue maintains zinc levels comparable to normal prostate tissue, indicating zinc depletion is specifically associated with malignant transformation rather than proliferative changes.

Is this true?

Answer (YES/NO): NO